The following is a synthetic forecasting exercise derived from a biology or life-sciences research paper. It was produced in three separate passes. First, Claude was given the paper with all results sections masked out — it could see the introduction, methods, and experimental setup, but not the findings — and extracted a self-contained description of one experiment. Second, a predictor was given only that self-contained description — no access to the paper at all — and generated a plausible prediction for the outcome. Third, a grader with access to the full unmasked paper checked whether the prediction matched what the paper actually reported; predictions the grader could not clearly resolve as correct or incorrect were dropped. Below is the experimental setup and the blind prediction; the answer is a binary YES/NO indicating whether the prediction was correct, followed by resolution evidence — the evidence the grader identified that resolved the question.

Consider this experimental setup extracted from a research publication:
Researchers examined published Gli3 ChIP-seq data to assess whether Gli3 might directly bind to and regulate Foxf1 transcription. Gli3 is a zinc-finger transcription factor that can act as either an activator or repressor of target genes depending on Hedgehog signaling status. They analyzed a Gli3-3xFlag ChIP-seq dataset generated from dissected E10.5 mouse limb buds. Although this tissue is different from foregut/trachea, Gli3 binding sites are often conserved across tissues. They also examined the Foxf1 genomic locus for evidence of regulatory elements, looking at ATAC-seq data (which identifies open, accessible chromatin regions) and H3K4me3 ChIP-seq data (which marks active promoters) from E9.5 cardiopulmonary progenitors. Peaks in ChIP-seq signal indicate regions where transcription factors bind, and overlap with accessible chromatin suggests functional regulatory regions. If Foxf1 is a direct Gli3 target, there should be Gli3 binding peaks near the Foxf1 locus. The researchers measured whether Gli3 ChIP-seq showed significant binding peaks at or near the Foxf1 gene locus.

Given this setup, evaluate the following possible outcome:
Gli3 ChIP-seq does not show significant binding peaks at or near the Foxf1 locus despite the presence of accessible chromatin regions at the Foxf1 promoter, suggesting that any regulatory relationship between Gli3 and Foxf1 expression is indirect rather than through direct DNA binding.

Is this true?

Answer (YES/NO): NO